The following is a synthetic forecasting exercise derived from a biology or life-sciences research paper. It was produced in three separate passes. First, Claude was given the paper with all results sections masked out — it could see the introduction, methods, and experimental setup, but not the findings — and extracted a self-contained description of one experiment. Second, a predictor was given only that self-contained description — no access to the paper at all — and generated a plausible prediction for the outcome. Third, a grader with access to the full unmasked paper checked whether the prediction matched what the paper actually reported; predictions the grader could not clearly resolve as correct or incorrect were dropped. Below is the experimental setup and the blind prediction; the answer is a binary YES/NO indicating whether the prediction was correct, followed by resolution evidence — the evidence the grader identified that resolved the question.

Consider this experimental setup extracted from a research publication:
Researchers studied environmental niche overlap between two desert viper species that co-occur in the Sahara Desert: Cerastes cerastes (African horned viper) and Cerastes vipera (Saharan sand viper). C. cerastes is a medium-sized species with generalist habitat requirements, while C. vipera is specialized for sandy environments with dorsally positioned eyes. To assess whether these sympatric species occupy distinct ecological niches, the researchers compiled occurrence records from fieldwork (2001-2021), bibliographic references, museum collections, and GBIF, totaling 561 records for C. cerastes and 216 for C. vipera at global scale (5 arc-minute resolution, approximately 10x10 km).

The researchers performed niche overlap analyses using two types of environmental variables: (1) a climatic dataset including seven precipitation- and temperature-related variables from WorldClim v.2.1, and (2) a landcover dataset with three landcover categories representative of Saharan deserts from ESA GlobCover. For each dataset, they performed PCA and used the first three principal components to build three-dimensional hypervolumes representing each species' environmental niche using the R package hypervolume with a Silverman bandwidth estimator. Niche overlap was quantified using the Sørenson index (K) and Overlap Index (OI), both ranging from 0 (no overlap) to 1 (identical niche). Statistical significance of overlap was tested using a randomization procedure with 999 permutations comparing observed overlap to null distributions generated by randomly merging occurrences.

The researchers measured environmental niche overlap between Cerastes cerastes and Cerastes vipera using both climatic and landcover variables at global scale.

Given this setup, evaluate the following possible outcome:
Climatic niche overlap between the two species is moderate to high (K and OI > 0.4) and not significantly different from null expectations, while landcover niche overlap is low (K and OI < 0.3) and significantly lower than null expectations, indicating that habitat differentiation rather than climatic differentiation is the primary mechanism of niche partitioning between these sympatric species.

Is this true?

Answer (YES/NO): NO